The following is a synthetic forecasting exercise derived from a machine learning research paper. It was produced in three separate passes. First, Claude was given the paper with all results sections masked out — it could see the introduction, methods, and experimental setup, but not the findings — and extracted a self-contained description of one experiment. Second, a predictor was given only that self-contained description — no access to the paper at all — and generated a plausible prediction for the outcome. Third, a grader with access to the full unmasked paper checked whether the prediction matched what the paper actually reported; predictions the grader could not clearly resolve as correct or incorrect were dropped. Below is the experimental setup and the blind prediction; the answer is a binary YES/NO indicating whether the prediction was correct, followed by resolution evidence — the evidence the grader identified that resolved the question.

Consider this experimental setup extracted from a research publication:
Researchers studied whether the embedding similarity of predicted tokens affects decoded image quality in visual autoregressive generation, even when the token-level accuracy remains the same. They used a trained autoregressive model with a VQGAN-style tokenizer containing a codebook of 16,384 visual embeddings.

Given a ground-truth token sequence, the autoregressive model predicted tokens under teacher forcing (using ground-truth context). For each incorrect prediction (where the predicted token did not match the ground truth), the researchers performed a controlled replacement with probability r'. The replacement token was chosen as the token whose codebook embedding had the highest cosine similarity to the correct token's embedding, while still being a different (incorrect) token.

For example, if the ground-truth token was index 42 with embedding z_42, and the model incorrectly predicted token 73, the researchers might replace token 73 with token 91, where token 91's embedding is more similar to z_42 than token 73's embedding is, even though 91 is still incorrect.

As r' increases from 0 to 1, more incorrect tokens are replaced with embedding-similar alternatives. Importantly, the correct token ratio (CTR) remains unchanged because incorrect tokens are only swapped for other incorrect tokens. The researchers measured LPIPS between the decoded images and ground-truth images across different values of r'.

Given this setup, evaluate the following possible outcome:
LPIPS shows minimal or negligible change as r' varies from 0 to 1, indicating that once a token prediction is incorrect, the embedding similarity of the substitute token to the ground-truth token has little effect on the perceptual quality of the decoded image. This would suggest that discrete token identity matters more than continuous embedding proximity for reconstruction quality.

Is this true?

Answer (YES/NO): NO